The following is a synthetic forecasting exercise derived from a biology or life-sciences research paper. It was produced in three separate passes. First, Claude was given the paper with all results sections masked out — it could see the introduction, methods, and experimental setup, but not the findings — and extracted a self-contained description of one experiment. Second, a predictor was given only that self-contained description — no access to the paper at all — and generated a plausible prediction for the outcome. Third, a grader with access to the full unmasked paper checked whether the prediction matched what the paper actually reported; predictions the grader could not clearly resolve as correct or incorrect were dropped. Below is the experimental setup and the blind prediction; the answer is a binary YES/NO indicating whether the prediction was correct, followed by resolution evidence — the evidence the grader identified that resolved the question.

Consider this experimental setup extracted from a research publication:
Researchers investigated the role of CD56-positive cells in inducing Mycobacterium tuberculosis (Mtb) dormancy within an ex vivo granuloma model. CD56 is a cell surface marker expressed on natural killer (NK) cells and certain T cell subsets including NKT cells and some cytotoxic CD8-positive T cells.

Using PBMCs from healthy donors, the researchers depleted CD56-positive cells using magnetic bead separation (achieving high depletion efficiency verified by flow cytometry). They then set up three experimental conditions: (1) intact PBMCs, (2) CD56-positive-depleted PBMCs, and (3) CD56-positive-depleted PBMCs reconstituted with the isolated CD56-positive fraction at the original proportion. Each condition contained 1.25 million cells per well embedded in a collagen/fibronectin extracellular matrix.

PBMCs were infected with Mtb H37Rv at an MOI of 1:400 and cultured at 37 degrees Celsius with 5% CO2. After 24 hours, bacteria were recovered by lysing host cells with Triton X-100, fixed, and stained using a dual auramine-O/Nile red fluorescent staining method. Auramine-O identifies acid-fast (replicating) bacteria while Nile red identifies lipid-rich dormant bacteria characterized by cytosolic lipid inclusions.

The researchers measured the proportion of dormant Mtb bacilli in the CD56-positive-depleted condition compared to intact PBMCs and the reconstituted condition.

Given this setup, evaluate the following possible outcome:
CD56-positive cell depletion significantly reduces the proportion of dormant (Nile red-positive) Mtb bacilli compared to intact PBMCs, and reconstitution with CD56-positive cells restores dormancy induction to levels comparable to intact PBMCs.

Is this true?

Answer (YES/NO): YES